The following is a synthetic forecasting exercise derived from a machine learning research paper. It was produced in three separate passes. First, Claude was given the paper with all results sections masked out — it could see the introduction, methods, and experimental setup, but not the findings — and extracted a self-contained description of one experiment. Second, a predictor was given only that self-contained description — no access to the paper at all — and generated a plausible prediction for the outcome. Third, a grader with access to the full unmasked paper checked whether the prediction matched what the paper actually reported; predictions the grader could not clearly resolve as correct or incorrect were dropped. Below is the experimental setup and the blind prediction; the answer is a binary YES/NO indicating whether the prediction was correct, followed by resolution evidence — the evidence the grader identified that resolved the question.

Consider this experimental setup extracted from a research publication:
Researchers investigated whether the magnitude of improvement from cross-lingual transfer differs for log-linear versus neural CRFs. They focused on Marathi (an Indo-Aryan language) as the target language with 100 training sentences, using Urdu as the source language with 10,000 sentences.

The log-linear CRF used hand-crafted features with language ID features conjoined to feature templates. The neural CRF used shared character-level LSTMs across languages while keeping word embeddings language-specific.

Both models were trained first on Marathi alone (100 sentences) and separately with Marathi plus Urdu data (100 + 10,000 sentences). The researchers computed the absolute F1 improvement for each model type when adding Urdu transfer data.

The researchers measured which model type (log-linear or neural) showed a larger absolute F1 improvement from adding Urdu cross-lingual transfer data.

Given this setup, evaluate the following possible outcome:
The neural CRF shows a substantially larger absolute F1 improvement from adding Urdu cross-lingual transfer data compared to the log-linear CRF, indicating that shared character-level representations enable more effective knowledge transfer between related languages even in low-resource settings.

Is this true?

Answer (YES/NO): YES